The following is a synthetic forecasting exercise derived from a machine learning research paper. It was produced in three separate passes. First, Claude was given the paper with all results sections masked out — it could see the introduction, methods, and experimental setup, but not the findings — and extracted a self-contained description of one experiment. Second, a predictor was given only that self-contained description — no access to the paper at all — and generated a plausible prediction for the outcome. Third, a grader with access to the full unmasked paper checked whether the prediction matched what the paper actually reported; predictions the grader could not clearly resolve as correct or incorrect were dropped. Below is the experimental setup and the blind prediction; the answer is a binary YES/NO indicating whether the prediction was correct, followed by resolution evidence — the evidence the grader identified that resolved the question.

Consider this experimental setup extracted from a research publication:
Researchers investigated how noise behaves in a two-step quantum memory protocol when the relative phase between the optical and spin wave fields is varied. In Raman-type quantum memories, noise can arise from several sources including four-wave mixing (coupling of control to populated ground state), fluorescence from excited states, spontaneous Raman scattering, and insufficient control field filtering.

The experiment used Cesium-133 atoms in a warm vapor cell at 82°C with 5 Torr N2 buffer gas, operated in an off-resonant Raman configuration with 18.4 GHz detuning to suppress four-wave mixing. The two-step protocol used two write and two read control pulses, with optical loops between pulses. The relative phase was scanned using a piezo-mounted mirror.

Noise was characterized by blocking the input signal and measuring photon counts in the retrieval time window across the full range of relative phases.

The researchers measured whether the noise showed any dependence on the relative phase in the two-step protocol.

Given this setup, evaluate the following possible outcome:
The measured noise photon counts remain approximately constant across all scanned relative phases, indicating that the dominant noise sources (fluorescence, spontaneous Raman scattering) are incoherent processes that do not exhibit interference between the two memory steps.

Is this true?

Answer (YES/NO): YES